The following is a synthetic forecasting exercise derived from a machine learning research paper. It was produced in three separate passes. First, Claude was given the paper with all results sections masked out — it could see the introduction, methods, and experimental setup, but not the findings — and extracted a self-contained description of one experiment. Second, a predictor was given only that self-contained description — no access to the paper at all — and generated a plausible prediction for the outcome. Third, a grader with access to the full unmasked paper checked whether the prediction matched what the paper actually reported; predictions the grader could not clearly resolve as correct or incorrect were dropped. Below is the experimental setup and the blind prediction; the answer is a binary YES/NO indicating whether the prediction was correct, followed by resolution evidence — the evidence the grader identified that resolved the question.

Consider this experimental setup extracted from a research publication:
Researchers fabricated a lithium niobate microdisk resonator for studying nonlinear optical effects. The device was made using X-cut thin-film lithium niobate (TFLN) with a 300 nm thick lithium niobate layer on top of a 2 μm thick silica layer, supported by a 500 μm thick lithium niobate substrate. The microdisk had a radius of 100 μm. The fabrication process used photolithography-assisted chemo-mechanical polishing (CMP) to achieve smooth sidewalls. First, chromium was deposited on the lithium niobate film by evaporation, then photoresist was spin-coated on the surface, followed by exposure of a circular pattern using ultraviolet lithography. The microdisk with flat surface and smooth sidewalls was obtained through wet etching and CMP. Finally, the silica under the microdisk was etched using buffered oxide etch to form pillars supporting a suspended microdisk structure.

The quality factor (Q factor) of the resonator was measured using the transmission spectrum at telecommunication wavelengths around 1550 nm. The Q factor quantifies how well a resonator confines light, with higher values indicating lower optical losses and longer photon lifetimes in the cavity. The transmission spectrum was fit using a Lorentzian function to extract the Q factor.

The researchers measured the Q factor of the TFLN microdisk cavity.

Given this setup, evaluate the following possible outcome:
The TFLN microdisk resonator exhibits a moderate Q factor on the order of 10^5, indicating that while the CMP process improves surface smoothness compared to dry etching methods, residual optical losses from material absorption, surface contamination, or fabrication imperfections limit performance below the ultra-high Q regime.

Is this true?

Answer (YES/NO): YES